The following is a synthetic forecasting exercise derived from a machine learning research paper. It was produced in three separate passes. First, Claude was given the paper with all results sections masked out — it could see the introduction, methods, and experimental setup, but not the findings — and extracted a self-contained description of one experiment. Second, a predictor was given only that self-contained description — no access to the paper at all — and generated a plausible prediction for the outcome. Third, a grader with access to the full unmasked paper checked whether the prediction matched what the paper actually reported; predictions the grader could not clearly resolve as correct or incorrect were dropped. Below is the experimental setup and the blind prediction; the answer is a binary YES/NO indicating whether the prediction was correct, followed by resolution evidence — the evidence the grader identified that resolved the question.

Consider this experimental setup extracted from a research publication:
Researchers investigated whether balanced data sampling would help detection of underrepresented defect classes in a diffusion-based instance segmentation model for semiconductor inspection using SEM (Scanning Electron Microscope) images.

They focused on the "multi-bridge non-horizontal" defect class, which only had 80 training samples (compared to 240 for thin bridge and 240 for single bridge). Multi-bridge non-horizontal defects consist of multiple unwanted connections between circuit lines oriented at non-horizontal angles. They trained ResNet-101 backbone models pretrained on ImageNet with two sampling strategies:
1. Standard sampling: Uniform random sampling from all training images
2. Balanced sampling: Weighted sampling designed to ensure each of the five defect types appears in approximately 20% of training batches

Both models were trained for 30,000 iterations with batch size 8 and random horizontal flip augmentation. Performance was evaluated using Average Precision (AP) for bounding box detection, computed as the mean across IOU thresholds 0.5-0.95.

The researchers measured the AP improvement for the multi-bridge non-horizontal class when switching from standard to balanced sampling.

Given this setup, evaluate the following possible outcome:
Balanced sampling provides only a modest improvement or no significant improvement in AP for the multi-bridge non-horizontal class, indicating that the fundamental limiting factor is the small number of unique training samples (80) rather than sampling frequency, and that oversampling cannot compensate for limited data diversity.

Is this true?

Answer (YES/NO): YES